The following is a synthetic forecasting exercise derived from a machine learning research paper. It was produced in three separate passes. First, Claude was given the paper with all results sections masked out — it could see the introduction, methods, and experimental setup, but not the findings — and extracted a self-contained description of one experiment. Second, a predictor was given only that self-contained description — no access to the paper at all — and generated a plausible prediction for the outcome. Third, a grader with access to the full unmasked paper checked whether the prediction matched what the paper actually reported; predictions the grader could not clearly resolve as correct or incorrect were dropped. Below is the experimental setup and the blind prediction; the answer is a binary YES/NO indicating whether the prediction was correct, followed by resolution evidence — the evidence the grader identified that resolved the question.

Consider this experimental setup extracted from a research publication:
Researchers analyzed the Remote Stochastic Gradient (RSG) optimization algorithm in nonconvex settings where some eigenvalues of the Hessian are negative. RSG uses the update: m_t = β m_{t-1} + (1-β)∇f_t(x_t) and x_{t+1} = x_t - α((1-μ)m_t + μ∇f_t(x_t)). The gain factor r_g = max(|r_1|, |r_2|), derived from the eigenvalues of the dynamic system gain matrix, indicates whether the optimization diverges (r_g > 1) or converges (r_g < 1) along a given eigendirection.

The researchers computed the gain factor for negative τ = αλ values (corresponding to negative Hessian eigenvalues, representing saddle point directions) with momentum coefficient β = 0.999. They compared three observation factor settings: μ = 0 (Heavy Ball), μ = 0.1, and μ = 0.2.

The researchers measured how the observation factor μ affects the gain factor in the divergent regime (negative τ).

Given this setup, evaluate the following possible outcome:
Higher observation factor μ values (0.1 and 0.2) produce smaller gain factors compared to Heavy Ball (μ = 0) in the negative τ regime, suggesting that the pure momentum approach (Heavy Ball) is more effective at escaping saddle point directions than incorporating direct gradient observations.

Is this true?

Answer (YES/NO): NO